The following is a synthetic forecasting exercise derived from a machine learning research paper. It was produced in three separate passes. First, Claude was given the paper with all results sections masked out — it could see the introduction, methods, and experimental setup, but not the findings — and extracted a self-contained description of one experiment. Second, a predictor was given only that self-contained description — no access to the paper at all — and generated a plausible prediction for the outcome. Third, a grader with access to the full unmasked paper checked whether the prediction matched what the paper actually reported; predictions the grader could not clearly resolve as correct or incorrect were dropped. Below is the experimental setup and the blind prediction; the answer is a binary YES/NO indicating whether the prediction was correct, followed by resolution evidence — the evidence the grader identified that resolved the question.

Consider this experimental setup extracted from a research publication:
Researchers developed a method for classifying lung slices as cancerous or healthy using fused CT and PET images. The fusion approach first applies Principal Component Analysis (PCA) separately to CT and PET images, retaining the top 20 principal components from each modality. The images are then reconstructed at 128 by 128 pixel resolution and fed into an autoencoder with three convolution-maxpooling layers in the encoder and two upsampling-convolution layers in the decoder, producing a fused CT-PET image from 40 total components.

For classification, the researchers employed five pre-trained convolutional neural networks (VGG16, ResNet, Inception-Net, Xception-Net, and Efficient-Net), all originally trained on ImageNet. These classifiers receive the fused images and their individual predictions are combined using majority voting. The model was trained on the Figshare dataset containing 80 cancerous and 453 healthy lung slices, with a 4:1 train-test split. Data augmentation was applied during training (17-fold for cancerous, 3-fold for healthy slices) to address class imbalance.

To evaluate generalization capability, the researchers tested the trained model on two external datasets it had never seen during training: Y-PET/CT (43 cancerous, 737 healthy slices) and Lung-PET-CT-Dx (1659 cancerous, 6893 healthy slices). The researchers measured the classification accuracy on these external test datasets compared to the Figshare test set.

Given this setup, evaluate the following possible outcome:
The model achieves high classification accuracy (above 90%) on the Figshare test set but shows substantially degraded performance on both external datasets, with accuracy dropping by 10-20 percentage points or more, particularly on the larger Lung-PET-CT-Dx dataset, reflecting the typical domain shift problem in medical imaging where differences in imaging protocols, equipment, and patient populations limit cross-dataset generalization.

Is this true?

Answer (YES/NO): NO